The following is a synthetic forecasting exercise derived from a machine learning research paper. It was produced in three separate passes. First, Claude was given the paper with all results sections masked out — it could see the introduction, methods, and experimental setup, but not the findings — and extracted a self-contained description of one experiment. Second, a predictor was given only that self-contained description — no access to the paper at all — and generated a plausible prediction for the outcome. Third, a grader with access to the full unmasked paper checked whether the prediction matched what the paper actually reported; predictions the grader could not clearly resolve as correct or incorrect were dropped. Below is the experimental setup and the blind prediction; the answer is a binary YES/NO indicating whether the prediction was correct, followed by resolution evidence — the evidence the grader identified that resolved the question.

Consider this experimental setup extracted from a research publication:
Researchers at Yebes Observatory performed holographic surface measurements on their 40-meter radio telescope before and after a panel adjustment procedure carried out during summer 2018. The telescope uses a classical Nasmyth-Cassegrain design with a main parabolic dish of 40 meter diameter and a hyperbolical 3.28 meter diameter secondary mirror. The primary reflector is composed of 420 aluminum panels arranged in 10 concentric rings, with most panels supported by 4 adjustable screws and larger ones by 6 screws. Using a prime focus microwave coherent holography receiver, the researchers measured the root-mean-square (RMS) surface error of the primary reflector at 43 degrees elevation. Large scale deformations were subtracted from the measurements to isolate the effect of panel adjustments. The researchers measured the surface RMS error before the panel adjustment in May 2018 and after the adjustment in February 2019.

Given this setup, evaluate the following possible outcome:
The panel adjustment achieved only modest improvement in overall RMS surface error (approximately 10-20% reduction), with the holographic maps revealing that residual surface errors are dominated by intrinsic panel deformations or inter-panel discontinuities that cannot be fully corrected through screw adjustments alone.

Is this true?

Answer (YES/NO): NO